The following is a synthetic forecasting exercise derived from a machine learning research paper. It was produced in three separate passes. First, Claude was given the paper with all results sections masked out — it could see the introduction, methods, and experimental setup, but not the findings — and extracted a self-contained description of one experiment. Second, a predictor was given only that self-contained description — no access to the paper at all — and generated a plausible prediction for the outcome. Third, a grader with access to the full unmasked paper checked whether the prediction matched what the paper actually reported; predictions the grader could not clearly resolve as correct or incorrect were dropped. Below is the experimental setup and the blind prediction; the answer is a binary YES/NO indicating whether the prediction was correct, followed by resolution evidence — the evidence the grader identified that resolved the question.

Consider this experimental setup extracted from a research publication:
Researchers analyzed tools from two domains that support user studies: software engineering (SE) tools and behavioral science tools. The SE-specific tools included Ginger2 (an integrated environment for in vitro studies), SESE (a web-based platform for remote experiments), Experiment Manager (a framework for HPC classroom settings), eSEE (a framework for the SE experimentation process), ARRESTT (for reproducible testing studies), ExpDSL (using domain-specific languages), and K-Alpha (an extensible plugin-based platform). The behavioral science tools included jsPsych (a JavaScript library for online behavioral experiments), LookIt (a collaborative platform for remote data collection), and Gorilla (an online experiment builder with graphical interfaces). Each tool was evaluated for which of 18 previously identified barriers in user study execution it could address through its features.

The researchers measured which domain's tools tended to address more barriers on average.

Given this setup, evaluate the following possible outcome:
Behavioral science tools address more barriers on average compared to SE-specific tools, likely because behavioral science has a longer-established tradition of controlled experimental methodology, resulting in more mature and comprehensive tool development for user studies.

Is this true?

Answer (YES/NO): YES